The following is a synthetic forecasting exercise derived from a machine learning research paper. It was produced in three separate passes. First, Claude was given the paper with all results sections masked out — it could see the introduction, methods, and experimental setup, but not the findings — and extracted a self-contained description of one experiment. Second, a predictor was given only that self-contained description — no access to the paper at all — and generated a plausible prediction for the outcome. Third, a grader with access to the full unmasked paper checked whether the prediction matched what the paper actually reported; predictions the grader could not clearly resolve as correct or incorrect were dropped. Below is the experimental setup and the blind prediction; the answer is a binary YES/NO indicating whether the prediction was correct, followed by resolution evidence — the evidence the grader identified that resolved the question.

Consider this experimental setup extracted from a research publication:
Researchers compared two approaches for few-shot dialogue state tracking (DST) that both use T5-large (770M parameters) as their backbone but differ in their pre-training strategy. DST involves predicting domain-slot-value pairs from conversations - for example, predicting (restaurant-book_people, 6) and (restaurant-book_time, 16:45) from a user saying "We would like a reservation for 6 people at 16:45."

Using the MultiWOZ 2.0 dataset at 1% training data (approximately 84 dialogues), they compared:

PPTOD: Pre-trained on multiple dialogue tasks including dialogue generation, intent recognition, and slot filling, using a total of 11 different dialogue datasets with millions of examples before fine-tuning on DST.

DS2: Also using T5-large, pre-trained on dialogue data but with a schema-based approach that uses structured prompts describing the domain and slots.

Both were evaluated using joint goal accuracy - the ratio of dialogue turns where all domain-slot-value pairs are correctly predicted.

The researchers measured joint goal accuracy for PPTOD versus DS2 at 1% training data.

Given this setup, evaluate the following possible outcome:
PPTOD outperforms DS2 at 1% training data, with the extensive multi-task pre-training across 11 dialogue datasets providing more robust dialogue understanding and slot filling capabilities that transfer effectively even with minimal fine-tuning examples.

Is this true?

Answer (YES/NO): NO